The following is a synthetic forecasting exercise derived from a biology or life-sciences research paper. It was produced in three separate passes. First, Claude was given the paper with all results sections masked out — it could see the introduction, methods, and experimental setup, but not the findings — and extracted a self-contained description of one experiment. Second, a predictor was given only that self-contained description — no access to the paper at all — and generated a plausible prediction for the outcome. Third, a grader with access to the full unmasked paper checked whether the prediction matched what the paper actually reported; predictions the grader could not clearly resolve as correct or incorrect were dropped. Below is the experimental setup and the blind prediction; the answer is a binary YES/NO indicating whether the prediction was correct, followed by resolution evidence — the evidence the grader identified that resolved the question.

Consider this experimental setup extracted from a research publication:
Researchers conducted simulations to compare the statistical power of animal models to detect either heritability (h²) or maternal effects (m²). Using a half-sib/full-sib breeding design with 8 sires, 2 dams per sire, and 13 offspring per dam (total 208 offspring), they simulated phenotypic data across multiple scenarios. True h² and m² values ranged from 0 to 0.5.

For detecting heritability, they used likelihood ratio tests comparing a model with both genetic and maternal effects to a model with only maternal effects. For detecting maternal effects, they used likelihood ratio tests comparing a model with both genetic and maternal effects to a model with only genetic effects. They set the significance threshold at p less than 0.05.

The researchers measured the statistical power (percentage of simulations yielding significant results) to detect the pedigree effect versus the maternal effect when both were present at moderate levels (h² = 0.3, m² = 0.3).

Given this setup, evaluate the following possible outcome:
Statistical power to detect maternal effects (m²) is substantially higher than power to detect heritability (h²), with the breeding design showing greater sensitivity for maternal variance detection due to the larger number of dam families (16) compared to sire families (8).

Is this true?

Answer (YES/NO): YES